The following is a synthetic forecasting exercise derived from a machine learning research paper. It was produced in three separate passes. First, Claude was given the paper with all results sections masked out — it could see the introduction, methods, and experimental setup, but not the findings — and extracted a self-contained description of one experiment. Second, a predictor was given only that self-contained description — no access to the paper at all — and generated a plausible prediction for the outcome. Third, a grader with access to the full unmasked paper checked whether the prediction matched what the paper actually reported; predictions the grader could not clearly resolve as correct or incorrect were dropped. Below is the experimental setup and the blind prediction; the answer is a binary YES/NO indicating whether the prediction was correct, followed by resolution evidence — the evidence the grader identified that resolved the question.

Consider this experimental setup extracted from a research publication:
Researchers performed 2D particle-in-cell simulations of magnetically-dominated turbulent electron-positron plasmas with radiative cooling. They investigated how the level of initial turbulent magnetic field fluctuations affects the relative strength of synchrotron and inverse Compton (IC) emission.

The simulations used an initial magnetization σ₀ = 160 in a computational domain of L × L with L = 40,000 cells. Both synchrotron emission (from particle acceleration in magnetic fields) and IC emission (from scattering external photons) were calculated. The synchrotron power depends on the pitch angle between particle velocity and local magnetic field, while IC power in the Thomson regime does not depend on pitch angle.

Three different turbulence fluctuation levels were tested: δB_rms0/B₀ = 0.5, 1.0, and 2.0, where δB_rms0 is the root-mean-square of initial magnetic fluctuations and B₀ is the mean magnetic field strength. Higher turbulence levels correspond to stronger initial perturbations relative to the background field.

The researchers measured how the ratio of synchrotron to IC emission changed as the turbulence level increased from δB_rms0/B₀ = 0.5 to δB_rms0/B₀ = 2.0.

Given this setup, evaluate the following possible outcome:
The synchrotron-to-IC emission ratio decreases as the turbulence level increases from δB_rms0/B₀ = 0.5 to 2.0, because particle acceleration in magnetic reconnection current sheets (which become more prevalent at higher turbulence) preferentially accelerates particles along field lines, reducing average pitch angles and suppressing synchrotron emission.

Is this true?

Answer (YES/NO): NO